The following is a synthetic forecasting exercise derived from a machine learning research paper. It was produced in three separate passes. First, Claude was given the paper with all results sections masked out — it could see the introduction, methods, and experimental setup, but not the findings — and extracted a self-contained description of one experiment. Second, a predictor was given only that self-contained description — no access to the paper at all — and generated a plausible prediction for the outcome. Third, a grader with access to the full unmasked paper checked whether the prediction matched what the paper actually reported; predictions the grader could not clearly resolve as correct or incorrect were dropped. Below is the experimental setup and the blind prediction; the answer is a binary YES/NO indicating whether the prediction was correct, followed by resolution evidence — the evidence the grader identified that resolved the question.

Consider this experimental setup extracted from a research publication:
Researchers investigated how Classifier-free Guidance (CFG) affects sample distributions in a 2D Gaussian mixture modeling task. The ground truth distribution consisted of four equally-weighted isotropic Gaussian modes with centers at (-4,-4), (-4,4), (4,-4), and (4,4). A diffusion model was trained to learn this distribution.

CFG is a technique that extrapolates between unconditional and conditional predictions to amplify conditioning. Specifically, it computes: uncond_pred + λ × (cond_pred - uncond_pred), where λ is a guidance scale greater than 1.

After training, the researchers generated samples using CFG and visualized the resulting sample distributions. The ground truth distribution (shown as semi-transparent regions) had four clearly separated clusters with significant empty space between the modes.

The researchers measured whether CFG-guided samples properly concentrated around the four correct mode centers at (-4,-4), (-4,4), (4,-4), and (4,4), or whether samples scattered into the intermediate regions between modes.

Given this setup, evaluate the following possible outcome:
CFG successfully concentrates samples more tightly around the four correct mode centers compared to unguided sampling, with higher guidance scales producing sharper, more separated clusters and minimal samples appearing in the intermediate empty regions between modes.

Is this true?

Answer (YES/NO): NO